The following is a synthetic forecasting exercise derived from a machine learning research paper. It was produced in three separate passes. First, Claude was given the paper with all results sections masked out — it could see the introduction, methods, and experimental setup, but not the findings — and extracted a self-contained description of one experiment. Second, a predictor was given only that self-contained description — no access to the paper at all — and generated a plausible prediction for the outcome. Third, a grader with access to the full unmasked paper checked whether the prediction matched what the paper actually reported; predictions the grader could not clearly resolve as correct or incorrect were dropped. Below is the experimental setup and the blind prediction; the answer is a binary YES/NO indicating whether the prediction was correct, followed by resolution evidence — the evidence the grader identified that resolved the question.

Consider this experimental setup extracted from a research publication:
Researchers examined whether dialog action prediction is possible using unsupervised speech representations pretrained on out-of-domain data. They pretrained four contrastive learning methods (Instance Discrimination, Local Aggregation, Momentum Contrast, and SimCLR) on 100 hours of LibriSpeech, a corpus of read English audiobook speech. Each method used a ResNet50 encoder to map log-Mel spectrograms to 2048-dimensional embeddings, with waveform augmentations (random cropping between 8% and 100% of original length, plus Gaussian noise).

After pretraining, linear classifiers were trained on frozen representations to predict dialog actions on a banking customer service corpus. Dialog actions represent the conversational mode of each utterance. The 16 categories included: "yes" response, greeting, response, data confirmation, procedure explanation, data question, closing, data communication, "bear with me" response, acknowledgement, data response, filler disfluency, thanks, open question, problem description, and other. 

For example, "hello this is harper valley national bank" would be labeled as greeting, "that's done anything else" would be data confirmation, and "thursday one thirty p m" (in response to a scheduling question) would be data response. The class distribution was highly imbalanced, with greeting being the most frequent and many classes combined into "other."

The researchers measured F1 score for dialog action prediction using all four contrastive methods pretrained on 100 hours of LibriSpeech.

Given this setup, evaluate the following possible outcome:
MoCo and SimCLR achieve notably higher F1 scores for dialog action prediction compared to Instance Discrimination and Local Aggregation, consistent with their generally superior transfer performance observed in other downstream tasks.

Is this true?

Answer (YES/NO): NO